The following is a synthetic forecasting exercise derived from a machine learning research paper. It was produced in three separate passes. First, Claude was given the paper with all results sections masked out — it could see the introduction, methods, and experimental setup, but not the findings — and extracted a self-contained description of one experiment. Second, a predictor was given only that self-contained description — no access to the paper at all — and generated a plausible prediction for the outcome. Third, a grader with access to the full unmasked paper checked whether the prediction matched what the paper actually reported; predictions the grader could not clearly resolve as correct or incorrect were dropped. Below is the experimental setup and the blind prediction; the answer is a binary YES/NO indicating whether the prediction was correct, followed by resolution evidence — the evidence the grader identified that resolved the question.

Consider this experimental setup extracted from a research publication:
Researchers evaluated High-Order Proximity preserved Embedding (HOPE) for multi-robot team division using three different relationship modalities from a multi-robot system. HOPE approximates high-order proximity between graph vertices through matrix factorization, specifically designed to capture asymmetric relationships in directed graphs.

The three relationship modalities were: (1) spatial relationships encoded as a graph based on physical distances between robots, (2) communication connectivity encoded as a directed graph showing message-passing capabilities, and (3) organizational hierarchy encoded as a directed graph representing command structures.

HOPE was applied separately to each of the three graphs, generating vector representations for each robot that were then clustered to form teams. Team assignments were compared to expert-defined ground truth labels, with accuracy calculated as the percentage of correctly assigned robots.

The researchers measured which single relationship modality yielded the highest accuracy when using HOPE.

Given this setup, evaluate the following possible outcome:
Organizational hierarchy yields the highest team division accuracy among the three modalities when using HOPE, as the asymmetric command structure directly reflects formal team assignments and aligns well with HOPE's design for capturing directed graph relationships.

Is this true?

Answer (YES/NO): NO